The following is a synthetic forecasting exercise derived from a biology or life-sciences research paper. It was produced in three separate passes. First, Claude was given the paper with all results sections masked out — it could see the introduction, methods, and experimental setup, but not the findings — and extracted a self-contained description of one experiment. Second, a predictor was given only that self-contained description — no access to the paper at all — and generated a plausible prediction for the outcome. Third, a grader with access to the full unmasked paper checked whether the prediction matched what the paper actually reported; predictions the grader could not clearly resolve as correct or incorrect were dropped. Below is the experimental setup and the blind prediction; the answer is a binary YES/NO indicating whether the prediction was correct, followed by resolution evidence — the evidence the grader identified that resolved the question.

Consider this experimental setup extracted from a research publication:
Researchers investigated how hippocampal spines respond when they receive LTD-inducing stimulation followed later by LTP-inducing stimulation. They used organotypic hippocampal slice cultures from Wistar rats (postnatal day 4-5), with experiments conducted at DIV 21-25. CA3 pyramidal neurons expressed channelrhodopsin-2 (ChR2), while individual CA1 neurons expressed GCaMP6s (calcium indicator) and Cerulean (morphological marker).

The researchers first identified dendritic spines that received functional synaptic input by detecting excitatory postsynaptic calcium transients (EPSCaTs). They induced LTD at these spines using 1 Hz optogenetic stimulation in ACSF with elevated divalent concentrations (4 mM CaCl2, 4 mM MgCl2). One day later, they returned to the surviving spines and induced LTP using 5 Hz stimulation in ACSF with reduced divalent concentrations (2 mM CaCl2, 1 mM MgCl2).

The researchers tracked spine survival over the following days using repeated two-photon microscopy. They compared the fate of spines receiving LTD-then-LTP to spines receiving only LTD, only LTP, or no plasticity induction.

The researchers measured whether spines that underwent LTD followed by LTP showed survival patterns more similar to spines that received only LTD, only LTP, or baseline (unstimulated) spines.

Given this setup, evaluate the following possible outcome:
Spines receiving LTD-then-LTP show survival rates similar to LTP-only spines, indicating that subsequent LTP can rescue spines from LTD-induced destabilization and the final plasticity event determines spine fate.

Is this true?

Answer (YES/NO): YES